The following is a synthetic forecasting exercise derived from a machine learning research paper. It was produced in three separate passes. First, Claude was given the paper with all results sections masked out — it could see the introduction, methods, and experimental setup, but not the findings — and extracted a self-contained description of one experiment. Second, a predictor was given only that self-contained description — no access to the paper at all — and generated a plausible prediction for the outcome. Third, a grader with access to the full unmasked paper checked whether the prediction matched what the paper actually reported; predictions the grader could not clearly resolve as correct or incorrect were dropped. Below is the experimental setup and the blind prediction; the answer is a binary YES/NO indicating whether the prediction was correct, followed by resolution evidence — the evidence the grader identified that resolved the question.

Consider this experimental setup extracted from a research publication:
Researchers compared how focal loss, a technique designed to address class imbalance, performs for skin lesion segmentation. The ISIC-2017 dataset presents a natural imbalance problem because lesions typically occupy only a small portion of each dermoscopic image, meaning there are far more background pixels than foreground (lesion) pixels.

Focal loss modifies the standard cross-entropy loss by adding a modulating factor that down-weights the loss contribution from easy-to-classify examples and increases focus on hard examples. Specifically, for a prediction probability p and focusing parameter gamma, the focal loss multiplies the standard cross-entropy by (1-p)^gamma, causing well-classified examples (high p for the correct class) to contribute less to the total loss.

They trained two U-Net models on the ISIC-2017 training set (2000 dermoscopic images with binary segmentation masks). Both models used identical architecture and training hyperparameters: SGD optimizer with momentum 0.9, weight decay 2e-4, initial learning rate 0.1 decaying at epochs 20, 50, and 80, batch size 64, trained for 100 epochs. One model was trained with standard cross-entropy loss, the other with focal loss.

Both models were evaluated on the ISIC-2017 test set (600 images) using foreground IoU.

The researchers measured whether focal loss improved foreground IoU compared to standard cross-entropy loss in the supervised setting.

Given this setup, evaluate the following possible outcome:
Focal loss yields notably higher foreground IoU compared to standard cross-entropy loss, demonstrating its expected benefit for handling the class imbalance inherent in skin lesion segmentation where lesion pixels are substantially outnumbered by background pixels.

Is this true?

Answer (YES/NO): NO